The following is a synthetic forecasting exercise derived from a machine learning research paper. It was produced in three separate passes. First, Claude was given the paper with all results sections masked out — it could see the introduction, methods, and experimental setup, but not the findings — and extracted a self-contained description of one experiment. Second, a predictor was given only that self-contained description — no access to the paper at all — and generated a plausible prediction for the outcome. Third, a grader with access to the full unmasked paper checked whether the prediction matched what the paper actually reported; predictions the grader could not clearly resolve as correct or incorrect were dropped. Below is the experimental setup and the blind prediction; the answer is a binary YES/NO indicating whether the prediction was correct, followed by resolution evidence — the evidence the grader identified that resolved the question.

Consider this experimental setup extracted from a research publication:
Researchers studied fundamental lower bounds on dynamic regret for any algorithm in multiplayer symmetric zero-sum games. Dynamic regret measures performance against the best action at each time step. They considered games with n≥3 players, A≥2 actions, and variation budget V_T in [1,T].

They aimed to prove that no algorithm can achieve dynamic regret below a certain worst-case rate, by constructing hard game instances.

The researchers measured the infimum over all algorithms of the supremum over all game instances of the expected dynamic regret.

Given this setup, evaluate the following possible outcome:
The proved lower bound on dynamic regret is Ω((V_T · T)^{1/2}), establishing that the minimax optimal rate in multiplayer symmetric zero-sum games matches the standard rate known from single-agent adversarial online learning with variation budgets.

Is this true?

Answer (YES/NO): NO